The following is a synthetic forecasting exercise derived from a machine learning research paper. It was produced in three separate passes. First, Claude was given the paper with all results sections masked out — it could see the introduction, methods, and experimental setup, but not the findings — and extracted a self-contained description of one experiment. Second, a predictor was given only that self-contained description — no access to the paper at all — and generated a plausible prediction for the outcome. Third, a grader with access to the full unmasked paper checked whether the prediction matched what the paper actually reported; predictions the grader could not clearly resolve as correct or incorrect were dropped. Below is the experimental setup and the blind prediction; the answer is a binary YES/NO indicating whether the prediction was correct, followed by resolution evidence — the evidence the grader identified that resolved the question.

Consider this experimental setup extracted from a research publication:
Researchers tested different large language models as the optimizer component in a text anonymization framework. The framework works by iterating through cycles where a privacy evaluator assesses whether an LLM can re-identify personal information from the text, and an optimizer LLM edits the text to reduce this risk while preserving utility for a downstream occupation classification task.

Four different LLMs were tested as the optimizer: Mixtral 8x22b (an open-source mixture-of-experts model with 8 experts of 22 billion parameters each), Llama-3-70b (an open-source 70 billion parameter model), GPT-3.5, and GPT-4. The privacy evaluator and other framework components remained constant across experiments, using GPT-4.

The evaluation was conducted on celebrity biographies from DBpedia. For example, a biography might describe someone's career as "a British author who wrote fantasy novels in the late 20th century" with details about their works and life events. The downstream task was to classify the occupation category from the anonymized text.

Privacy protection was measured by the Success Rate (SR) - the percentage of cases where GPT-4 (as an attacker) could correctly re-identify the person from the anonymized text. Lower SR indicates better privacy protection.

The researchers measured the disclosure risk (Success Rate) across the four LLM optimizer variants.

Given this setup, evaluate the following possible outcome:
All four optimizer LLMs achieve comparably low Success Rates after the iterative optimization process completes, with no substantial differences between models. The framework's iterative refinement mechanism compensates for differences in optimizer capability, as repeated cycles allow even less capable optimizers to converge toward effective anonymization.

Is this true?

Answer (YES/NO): NO